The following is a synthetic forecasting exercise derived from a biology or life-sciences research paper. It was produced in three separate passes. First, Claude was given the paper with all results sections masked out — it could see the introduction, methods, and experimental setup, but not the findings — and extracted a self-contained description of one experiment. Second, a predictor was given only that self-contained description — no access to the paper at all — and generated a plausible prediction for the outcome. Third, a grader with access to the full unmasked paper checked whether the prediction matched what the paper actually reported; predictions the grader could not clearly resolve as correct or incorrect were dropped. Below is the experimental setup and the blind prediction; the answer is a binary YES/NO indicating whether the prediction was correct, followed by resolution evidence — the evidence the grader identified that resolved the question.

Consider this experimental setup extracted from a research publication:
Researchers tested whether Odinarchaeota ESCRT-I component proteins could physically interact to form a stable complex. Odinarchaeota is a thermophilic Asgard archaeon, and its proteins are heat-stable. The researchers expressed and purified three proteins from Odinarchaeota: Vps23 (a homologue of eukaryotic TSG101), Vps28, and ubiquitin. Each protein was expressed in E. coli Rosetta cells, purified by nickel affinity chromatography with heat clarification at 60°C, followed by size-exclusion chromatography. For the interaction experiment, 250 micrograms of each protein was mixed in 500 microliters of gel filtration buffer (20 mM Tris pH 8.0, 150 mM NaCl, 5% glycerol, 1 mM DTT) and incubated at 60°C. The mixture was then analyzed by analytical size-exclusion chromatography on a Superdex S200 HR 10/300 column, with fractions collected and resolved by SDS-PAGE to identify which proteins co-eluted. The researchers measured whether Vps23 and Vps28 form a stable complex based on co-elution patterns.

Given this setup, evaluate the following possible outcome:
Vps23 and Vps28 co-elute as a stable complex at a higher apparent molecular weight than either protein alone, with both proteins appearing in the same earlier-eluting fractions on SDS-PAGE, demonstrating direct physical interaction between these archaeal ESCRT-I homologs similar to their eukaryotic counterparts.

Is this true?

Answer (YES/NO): YES